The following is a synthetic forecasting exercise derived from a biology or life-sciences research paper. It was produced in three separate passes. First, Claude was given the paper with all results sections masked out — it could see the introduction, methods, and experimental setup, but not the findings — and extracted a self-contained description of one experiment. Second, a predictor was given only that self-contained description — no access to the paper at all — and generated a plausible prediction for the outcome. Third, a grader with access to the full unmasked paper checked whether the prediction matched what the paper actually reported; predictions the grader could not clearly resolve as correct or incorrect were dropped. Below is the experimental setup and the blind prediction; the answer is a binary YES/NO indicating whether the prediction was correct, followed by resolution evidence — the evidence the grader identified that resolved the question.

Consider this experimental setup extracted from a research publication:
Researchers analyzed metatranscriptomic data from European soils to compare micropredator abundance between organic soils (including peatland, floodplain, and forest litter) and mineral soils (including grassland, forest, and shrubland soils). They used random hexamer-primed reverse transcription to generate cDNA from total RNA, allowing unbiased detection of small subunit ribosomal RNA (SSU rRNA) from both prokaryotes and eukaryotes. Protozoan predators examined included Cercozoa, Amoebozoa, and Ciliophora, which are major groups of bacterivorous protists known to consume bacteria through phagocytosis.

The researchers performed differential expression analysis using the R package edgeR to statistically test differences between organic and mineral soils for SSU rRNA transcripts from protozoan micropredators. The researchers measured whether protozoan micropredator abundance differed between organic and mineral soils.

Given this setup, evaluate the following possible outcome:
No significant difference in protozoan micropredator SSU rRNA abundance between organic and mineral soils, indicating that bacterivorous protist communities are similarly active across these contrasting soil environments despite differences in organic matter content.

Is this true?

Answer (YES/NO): NO